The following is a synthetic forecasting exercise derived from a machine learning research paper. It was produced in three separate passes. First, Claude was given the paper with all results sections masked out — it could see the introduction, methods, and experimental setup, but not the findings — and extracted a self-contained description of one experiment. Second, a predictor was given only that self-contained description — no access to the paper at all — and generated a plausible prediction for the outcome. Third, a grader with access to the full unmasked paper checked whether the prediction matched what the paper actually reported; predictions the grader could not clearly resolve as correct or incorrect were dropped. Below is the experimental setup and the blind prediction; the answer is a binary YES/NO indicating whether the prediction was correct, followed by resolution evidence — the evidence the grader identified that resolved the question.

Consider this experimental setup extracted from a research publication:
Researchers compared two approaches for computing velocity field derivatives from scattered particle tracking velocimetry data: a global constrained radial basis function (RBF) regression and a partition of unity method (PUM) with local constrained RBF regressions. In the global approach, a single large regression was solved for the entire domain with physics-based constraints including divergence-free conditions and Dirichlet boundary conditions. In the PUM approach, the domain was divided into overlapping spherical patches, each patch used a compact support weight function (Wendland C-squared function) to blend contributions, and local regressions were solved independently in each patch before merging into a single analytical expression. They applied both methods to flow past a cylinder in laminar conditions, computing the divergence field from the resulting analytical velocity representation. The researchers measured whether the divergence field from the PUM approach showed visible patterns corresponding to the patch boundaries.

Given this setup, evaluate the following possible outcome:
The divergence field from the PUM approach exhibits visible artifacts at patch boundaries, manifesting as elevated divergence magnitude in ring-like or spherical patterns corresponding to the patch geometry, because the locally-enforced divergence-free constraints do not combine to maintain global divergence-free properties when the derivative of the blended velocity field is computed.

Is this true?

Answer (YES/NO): NO